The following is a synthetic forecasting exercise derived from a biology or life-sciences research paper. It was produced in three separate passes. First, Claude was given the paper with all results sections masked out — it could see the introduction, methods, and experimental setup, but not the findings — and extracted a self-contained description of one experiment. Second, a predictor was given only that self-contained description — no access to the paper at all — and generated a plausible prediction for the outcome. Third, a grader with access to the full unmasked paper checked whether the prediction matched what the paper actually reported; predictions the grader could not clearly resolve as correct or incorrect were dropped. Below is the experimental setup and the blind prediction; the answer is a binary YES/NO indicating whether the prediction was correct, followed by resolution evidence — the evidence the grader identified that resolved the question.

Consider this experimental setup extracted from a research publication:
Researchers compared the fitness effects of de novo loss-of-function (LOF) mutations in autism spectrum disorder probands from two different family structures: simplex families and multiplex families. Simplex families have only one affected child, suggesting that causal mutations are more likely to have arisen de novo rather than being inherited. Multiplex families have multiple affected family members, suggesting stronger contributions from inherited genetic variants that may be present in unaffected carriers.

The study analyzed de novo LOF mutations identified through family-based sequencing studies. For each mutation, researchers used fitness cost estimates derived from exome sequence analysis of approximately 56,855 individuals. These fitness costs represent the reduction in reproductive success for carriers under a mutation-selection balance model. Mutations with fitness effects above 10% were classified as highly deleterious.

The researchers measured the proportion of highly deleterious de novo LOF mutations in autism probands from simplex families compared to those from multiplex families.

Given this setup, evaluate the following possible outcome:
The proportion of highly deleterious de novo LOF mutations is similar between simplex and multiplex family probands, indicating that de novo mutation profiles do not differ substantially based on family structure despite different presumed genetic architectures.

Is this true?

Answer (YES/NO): NO